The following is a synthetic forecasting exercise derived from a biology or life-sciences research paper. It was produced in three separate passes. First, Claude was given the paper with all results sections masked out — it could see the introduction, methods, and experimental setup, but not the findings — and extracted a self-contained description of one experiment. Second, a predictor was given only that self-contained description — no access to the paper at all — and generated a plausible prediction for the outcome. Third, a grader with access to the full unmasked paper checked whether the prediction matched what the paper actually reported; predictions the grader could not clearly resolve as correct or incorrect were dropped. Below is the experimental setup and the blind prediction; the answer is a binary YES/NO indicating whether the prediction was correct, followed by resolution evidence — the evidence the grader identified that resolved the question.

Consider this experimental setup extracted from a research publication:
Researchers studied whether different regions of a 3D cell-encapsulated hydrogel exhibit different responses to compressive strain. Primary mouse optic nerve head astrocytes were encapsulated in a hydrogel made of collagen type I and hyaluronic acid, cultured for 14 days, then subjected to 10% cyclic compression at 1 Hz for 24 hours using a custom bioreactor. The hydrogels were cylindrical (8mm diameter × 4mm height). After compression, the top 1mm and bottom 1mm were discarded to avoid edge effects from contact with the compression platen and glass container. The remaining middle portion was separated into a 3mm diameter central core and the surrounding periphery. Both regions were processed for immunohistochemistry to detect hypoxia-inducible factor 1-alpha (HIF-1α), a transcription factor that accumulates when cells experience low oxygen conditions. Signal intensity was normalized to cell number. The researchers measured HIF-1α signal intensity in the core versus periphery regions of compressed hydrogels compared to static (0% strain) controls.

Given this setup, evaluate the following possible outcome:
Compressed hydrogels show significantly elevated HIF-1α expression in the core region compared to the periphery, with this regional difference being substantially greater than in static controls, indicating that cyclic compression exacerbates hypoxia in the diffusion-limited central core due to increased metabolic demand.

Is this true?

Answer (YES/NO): NO